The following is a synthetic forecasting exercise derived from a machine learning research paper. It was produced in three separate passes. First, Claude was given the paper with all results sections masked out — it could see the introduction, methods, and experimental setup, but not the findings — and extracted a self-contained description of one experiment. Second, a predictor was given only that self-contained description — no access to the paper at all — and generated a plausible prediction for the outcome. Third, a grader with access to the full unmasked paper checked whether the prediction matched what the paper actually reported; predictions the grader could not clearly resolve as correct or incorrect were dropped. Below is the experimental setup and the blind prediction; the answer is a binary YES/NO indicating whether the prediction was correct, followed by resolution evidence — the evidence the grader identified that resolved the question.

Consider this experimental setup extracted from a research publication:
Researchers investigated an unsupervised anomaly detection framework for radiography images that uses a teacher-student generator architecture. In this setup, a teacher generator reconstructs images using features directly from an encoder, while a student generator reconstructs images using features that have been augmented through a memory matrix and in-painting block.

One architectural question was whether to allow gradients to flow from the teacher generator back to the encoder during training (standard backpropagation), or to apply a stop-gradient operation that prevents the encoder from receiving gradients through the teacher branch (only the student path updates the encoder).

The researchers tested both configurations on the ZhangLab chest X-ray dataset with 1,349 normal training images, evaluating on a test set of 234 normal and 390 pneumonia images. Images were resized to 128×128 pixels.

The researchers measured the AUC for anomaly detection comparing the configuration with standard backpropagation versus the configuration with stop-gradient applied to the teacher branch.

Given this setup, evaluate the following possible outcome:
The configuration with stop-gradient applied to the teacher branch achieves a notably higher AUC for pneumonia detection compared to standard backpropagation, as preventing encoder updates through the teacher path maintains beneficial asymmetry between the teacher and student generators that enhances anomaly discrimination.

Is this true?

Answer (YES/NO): YES